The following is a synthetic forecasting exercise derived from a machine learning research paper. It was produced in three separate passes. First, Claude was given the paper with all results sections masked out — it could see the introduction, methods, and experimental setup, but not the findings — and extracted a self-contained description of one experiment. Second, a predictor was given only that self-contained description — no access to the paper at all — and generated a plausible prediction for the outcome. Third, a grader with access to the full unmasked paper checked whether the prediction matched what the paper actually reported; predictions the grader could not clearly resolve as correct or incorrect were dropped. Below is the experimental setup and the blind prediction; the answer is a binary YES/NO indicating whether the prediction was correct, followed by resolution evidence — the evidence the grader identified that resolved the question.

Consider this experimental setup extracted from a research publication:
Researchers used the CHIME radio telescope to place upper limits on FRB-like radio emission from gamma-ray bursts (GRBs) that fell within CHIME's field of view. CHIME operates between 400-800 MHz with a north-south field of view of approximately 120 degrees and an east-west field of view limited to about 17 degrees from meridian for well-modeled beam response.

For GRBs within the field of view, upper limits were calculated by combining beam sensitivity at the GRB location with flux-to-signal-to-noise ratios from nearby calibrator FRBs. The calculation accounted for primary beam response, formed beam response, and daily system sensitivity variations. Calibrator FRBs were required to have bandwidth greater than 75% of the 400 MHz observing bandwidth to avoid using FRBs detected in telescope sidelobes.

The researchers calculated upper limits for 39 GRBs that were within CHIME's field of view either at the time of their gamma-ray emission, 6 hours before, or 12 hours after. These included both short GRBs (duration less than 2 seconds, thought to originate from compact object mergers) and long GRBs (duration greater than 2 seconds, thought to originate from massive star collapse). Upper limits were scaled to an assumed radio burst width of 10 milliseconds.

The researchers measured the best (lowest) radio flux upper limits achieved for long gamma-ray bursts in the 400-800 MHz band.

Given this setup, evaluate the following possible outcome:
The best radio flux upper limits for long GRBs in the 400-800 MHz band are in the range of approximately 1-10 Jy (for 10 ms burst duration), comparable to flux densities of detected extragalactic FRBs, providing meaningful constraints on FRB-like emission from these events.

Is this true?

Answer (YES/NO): YES